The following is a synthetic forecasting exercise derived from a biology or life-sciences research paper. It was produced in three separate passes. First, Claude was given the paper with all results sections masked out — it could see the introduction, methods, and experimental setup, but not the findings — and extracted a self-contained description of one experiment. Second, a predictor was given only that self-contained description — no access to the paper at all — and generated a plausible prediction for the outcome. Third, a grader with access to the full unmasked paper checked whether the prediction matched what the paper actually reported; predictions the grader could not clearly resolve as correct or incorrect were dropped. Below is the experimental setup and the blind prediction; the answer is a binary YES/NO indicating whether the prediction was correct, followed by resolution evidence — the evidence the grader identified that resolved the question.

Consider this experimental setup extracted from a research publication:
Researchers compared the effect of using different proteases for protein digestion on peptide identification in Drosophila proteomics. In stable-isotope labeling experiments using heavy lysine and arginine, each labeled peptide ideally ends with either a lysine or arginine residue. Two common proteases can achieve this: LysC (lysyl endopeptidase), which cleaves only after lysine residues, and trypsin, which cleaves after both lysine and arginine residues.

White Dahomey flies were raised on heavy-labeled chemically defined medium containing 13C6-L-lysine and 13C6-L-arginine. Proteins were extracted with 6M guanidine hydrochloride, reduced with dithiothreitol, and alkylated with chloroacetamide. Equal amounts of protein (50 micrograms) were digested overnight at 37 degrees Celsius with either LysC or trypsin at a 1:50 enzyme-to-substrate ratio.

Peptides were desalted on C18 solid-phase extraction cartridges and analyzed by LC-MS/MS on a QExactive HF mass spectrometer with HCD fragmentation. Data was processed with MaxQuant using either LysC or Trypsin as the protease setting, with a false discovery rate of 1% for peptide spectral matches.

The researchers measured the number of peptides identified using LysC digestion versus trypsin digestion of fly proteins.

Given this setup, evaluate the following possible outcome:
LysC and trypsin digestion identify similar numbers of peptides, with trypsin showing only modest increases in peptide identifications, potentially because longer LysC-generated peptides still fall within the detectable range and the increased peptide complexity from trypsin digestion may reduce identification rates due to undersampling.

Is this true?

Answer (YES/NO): YES